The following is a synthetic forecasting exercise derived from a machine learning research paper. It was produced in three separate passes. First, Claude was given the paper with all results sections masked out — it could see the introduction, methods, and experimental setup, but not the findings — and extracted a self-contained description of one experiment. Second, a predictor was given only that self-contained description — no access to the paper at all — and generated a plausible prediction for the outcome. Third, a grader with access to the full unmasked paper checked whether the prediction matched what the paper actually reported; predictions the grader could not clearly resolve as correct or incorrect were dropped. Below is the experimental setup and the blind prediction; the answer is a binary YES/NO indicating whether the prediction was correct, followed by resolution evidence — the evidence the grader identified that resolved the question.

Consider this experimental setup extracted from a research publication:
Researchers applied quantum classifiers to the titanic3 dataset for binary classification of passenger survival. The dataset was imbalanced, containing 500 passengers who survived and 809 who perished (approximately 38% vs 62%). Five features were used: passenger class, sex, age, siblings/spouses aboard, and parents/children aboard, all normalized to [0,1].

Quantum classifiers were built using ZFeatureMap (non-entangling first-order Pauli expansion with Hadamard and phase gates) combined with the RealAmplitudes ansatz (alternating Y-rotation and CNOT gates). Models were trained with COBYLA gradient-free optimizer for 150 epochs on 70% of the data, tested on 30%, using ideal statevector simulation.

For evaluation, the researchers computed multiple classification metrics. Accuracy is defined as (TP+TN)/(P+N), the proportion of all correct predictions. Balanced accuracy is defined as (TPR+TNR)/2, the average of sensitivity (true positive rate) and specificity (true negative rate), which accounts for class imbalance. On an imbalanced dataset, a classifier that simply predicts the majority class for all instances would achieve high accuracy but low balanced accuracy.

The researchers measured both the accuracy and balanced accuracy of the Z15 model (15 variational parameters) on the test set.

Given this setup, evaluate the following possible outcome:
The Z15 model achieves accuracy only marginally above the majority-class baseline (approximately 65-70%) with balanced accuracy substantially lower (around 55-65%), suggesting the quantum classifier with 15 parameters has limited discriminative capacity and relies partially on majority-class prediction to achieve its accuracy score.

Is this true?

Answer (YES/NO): NO